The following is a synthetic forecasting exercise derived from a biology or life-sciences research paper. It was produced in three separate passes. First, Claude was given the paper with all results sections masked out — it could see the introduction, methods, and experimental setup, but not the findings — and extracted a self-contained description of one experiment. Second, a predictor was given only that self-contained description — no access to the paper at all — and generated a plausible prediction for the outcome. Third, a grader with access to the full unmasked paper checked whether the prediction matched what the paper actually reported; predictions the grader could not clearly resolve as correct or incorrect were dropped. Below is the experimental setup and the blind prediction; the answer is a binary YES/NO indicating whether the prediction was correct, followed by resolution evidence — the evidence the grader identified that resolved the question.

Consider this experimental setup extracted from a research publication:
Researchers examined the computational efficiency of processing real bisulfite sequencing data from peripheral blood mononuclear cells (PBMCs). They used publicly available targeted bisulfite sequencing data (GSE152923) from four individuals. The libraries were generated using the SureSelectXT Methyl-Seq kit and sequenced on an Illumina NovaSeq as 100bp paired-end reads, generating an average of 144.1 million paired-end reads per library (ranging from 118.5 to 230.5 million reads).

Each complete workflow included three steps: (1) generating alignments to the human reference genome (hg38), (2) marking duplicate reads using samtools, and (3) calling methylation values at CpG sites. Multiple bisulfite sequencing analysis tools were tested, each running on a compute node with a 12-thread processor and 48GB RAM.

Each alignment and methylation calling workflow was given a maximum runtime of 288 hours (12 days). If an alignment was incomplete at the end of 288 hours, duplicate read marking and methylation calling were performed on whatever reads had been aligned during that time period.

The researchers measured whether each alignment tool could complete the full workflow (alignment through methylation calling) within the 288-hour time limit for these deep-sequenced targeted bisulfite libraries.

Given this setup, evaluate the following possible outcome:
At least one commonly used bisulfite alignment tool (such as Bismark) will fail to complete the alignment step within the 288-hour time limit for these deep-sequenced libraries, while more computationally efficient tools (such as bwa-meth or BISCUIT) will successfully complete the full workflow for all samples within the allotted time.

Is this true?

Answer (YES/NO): YES